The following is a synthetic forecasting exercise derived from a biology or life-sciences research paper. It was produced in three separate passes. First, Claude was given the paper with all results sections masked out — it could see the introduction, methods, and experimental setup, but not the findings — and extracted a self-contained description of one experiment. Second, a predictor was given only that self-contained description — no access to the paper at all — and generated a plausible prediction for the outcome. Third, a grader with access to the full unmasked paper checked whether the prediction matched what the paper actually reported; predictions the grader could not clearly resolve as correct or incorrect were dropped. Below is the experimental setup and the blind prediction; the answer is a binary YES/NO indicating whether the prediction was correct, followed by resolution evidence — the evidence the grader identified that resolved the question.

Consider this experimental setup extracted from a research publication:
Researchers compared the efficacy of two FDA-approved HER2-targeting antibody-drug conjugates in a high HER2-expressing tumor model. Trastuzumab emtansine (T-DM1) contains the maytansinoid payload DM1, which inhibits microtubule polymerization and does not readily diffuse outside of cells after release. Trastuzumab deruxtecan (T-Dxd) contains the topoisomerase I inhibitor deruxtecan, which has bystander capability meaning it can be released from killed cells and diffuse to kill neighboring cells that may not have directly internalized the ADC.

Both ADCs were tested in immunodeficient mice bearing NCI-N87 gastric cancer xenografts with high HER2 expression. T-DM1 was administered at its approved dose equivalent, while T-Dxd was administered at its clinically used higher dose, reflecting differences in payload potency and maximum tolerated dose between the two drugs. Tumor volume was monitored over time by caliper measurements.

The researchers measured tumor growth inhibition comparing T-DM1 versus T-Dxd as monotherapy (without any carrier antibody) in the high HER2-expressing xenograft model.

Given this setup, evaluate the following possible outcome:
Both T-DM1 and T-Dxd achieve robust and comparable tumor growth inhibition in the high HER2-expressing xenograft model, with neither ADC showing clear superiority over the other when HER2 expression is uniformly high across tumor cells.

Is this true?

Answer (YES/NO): NO